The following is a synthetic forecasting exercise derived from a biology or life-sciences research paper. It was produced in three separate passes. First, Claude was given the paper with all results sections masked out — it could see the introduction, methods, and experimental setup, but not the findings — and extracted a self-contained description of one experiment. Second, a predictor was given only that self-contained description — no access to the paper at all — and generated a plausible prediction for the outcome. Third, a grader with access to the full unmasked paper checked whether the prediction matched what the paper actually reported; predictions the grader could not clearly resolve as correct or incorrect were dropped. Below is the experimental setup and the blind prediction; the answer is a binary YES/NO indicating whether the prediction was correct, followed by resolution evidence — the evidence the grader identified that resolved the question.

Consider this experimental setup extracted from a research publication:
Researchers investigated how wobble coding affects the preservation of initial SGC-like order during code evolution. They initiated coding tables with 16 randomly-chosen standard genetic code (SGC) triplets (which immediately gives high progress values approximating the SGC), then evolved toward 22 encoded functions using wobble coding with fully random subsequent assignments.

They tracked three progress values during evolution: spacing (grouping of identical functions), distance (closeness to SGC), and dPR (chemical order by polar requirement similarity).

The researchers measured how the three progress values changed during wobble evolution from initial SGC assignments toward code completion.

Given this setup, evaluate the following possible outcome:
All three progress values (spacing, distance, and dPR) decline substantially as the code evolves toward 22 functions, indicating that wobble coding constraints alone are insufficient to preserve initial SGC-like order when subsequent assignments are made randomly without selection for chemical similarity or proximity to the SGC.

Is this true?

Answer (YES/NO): NO